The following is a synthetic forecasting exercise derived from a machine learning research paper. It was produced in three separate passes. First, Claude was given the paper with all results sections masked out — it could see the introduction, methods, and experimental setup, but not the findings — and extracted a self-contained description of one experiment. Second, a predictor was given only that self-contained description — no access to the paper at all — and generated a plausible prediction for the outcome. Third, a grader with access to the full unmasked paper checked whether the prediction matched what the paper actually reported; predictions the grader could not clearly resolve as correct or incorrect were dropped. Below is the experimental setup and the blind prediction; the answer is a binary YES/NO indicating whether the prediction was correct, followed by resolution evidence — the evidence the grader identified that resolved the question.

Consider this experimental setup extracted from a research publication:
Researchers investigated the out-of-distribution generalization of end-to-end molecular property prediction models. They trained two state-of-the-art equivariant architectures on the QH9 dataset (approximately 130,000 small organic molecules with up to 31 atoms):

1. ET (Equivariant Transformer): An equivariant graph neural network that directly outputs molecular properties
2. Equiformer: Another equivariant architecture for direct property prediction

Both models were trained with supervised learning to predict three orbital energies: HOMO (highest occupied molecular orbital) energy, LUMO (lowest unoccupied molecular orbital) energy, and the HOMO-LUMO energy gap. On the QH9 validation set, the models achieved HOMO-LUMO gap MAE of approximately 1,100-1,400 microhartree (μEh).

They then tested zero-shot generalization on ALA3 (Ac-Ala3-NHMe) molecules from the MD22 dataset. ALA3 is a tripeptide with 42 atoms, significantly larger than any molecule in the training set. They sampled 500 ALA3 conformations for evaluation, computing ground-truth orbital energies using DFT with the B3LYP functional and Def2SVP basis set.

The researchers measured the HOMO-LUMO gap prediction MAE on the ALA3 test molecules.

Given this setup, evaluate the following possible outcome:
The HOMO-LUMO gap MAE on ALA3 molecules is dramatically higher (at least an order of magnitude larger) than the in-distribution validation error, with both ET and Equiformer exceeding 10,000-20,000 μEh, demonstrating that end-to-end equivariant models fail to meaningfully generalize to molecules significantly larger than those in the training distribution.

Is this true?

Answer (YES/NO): YES